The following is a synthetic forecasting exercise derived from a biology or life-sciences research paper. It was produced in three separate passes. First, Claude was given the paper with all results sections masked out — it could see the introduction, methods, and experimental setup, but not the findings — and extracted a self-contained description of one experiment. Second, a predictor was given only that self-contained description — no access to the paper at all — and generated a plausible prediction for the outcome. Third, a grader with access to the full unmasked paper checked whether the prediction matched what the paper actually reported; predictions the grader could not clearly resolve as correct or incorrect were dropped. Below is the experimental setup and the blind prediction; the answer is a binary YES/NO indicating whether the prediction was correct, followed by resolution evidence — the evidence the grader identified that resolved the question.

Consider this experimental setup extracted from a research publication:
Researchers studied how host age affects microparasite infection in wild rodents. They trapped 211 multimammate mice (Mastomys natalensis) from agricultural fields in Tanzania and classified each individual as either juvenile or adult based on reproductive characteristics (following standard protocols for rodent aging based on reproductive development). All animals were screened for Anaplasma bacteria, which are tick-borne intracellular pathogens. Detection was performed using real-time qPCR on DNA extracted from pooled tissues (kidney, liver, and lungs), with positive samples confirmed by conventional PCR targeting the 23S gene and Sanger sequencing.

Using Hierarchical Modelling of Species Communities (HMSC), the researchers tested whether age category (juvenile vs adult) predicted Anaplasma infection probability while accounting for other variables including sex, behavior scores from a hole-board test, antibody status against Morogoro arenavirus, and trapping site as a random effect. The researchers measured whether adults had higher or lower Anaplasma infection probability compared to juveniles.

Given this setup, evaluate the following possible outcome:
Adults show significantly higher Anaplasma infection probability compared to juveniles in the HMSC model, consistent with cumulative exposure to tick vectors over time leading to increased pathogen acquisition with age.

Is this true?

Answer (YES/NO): YES